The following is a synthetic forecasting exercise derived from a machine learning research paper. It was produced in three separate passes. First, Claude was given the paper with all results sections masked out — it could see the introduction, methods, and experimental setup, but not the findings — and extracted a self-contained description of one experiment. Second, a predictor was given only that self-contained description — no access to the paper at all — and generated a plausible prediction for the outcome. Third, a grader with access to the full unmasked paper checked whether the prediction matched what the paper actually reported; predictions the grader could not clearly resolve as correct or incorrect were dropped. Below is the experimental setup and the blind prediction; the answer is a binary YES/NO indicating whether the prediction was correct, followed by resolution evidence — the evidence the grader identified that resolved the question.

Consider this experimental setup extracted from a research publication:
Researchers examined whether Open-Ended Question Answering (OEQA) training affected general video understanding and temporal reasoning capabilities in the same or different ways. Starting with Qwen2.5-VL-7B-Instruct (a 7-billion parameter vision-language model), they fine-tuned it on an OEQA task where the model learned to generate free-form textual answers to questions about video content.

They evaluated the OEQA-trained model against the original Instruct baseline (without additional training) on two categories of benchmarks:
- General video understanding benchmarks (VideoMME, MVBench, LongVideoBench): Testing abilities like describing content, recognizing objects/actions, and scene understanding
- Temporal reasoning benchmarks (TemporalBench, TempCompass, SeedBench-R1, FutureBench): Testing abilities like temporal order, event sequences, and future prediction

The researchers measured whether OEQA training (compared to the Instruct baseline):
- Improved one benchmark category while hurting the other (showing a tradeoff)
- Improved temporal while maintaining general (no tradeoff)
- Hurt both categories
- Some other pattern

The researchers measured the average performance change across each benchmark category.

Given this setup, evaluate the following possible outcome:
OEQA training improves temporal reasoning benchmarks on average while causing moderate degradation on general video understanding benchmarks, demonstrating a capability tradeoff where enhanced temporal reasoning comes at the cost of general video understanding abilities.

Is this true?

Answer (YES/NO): NO